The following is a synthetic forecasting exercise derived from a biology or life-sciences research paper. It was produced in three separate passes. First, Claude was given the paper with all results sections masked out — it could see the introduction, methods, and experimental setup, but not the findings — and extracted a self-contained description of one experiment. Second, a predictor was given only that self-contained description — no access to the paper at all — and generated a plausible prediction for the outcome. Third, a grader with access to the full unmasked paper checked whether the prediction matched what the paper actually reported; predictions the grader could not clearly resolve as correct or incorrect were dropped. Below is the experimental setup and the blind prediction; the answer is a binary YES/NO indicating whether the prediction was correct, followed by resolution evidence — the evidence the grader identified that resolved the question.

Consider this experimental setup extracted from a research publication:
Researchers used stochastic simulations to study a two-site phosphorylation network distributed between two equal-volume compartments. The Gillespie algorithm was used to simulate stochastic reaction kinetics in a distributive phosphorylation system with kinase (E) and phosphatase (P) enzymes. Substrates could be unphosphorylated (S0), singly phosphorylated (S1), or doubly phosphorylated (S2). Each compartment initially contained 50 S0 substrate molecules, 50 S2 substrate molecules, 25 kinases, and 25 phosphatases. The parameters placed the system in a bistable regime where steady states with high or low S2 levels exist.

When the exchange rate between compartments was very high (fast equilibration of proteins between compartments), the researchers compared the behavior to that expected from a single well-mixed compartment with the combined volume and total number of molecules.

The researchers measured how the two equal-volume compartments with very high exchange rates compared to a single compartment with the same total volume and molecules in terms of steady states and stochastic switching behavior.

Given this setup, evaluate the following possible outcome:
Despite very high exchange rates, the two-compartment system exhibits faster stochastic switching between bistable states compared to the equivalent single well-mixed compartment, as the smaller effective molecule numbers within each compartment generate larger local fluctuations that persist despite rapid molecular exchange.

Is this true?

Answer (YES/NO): NO